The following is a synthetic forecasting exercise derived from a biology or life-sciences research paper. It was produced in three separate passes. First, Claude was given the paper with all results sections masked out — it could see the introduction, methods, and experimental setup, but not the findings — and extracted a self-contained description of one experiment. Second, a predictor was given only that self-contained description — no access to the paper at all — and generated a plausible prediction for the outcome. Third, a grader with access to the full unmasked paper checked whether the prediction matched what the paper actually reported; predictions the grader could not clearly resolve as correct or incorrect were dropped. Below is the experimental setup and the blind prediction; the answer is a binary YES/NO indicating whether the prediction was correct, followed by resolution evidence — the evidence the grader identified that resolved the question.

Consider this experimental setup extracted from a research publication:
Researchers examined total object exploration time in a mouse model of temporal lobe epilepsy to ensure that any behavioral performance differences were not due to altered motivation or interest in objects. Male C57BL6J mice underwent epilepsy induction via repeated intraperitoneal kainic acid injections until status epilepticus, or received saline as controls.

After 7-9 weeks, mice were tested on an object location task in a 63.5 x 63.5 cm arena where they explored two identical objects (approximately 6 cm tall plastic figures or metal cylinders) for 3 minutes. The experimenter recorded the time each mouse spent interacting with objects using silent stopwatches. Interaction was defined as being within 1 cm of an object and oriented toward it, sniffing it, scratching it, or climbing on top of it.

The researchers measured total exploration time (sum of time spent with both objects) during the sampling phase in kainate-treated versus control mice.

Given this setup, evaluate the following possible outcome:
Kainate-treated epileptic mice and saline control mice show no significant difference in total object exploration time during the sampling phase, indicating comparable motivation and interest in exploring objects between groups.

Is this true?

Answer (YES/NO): YES